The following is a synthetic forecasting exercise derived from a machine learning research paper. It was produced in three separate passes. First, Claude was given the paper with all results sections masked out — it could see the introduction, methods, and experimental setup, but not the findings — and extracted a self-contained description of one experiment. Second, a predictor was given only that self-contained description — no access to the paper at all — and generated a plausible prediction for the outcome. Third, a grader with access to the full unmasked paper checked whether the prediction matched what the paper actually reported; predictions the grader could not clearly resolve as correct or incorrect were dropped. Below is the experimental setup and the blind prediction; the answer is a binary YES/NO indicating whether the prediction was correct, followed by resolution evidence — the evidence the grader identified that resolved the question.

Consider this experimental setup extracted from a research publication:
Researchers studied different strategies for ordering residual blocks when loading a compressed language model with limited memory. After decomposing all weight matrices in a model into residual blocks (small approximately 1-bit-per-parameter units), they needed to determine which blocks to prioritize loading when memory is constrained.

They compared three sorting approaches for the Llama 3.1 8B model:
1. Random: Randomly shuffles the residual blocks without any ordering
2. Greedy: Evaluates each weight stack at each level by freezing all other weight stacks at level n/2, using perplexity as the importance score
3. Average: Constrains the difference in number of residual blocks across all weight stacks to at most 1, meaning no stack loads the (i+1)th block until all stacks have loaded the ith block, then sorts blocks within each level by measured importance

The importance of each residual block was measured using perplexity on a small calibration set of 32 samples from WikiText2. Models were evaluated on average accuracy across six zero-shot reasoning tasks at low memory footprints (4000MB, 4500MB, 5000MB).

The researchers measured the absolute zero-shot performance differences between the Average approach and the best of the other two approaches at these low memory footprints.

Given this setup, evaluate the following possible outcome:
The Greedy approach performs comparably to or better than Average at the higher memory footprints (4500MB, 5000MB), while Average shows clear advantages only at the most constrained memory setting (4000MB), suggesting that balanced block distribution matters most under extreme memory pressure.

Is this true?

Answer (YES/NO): NO